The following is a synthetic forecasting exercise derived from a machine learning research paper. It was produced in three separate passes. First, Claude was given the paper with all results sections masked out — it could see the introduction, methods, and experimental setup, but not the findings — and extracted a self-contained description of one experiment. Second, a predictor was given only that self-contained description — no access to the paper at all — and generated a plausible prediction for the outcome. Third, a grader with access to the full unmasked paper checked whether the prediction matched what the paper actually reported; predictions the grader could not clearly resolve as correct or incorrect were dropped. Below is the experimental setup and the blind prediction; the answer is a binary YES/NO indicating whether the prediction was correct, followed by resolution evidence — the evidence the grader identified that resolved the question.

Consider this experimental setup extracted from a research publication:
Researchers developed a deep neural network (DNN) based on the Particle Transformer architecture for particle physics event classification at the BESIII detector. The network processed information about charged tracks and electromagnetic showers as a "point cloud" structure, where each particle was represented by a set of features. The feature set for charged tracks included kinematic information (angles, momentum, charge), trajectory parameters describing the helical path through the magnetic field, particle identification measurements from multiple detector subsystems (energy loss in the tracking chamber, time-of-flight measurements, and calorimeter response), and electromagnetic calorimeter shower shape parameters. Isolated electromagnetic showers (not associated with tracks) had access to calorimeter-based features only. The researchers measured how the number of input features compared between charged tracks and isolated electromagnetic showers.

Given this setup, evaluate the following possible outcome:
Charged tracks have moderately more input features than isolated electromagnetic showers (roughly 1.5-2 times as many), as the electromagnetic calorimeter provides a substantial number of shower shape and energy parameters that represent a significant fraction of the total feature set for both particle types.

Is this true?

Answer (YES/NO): NO